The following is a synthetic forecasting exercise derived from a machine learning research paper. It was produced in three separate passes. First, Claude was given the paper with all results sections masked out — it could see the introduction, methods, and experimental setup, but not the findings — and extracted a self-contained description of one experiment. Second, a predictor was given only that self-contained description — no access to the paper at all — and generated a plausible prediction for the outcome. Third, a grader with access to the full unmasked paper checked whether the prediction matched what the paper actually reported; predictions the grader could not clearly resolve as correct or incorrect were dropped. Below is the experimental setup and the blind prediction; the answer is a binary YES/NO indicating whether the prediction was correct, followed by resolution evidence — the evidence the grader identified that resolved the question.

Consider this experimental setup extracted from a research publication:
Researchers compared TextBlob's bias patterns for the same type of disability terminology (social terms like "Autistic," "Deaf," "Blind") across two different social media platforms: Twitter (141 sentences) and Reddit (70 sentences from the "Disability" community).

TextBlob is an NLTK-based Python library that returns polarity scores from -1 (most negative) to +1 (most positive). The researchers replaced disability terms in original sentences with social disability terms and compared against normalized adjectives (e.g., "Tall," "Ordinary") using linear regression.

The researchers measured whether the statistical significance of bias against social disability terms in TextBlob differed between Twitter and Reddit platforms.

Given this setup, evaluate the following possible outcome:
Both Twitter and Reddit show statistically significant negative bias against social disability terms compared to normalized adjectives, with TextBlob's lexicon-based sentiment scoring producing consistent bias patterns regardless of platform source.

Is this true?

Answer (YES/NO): YES